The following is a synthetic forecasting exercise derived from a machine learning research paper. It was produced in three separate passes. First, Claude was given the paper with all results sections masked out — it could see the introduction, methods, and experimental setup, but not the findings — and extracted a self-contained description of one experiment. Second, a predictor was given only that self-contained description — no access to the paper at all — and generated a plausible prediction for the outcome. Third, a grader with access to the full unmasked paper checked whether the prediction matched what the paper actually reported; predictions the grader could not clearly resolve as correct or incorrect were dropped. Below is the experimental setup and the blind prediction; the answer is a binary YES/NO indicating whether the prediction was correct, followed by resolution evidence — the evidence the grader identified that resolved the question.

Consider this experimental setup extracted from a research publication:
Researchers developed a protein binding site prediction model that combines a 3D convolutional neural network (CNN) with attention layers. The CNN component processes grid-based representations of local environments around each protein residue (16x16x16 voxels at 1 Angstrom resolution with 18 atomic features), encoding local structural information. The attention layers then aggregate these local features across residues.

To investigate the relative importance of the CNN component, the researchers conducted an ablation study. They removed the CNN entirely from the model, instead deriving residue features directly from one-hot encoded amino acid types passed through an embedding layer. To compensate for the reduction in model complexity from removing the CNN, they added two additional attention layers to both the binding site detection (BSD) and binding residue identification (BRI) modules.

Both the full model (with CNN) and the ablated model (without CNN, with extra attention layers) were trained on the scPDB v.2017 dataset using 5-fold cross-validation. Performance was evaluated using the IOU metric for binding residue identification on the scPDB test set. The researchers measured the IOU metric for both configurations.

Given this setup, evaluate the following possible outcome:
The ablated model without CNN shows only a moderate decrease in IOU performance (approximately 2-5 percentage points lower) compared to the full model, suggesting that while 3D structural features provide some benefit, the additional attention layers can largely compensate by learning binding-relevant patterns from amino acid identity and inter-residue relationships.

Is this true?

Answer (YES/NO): YES